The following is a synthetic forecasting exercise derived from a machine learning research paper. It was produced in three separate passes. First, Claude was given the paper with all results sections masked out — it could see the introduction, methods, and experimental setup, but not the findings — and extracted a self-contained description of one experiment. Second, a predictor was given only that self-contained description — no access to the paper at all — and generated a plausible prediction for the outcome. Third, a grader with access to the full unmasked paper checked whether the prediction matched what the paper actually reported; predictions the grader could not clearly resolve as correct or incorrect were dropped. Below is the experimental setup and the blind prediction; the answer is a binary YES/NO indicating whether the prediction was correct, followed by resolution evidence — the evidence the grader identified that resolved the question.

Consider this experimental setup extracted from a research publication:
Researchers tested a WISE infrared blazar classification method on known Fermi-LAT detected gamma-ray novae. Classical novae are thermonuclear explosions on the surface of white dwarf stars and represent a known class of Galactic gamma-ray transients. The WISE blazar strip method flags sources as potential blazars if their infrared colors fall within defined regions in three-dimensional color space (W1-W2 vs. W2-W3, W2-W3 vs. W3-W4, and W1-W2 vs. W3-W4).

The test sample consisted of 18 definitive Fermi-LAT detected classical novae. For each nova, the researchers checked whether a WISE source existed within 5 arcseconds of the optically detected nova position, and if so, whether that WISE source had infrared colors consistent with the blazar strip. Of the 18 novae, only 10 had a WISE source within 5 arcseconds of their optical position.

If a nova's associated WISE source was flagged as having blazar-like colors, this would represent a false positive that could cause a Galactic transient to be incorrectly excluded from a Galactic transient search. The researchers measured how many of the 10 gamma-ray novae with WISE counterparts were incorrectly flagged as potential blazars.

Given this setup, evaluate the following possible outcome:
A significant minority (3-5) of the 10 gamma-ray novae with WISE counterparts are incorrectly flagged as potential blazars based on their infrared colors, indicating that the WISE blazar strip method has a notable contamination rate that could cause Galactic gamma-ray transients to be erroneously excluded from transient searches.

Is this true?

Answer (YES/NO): NO